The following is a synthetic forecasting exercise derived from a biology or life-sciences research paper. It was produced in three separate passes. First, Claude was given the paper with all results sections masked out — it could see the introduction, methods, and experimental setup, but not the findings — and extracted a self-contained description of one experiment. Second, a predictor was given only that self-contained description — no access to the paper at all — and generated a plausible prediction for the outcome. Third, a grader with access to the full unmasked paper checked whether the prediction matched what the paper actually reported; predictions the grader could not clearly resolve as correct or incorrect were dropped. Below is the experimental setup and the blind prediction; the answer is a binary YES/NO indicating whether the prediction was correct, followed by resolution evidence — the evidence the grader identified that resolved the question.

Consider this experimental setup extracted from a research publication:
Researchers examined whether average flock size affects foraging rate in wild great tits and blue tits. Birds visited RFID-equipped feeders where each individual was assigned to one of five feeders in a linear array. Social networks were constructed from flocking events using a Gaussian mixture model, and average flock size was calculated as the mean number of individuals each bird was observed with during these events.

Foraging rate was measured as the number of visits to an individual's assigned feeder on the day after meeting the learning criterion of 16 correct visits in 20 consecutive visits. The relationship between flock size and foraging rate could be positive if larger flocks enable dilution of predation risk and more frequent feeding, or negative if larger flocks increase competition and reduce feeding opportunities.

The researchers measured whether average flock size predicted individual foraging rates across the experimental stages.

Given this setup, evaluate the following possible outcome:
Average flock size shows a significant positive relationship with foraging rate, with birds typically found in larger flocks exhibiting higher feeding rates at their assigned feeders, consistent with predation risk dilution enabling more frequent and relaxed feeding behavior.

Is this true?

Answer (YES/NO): NO